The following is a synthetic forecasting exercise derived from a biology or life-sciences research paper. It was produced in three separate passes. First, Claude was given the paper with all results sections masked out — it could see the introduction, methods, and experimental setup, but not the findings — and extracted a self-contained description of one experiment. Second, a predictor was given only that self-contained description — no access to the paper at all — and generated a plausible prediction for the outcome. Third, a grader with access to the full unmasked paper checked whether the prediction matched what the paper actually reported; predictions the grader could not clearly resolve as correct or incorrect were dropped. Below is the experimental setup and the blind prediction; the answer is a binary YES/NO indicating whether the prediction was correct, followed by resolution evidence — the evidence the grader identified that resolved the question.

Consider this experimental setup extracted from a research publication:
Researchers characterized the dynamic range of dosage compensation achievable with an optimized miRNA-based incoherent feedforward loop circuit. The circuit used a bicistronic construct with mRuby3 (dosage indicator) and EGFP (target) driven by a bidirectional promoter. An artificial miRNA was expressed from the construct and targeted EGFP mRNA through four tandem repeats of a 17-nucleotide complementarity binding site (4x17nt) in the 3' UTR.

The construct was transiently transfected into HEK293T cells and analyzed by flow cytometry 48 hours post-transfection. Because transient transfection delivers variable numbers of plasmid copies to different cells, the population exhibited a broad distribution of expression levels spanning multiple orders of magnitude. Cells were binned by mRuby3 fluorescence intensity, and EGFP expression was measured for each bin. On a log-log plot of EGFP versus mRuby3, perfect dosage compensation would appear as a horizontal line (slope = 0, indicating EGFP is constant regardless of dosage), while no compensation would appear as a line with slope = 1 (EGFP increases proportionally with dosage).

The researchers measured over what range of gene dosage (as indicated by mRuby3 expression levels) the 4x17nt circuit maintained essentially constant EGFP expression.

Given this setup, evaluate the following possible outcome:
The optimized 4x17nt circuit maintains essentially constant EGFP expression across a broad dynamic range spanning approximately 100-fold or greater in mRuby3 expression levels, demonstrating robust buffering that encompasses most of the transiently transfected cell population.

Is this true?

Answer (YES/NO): NO